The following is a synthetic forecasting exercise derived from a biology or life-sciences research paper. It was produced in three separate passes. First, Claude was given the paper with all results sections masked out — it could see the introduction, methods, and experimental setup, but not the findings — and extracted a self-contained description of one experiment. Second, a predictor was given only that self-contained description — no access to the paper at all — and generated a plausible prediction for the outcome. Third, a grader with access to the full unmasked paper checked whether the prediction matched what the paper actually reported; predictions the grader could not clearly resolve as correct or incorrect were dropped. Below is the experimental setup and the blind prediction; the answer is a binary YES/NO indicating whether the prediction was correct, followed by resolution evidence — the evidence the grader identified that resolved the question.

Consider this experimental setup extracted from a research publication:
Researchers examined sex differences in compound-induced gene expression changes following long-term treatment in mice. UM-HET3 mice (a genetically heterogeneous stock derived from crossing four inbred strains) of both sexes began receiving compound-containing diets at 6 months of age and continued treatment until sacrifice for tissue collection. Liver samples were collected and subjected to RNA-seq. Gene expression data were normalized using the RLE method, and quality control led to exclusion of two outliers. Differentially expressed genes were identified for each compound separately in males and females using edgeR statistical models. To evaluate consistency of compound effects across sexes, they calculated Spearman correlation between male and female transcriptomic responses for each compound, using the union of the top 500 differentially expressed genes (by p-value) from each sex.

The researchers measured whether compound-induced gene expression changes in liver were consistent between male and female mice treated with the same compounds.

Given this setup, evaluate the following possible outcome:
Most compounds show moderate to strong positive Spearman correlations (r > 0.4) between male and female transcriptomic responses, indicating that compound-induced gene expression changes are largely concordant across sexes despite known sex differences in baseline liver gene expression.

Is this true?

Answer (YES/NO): YES